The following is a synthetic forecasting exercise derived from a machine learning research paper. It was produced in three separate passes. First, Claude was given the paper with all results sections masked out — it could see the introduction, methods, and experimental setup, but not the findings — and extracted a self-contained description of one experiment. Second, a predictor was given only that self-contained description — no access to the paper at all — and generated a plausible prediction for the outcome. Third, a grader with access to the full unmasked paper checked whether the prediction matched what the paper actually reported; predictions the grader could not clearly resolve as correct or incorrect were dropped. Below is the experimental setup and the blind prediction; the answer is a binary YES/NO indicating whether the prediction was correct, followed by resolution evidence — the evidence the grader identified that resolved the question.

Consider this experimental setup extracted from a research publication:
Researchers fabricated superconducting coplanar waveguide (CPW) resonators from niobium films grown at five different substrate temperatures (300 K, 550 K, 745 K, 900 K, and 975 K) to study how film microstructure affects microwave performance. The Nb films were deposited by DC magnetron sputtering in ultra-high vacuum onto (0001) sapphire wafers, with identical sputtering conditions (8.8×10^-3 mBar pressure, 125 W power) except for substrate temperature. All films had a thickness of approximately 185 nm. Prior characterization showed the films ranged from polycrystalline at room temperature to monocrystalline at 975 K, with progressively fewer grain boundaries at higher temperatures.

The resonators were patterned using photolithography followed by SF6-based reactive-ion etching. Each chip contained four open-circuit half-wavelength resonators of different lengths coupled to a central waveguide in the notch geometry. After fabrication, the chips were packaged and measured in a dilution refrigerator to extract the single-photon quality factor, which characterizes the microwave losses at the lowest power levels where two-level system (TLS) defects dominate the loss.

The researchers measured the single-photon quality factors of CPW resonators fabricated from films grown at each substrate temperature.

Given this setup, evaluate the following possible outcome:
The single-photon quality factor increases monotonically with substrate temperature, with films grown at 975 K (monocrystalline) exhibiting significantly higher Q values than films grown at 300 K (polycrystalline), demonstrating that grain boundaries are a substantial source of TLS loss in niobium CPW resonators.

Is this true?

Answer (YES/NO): NO